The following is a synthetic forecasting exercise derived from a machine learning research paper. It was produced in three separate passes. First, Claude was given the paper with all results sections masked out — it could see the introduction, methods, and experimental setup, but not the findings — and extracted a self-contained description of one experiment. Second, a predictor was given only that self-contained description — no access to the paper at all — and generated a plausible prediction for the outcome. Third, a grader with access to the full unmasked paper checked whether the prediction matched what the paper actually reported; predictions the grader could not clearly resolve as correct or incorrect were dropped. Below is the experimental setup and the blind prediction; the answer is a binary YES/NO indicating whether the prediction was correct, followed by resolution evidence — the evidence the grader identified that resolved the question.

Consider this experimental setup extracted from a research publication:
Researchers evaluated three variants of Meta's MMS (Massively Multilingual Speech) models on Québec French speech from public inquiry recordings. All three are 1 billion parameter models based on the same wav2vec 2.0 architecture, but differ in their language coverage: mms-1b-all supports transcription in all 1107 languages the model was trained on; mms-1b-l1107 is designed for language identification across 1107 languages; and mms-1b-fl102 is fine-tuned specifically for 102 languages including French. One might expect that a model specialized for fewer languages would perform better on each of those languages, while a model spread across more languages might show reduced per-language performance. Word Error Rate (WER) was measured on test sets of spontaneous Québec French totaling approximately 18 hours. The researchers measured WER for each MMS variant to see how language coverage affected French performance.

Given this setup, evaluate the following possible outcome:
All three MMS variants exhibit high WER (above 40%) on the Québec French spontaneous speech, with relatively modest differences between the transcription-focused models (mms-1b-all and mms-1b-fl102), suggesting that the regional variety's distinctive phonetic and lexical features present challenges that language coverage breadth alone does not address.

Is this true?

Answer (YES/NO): NO